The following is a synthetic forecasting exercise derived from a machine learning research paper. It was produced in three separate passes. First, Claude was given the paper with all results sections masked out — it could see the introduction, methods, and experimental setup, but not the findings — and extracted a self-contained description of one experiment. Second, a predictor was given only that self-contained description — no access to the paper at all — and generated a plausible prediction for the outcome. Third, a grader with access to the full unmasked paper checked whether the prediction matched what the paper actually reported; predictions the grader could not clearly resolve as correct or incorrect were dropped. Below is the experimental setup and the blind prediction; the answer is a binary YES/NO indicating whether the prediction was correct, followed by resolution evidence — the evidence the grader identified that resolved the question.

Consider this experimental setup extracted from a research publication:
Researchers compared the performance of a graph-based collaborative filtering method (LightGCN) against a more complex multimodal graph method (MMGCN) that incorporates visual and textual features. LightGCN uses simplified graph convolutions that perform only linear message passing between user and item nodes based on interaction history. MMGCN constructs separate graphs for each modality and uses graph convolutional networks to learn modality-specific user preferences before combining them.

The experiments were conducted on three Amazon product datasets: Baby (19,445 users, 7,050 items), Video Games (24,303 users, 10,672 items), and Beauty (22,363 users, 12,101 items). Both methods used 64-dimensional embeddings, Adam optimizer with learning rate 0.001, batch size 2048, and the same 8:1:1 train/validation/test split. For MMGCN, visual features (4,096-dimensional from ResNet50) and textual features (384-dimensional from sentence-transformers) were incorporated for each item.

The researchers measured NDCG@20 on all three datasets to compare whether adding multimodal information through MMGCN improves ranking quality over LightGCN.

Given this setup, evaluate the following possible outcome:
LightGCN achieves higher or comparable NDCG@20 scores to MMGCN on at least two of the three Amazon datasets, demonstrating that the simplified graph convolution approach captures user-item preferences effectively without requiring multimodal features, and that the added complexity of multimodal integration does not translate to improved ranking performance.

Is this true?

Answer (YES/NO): YES